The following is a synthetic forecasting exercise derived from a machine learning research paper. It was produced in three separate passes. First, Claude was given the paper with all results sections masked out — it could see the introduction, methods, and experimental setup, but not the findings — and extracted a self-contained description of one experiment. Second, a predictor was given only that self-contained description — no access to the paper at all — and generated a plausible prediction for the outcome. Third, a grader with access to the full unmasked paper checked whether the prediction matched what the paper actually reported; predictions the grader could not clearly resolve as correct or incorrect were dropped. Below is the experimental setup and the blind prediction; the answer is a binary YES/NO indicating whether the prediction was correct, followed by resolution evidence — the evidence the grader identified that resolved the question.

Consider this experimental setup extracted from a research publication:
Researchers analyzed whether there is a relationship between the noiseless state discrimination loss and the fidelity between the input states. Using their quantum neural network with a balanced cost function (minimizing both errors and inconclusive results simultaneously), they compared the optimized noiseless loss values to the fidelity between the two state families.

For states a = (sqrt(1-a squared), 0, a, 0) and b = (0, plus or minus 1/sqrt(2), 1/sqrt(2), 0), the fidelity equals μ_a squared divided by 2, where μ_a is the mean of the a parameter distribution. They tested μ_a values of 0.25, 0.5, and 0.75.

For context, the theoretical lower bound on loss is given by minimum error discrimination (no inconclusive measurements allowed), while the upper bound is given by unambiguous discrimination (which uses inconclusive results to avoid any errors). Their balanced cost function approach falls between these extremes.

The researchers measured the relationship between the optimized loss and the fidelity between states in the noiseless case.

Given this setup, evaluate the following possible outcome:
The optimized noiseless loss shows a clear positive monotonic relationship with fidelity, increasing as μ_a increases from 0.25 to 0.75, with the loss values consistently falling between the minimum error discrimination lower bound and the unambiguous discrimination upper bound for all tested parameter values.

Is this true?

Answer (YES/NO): YES